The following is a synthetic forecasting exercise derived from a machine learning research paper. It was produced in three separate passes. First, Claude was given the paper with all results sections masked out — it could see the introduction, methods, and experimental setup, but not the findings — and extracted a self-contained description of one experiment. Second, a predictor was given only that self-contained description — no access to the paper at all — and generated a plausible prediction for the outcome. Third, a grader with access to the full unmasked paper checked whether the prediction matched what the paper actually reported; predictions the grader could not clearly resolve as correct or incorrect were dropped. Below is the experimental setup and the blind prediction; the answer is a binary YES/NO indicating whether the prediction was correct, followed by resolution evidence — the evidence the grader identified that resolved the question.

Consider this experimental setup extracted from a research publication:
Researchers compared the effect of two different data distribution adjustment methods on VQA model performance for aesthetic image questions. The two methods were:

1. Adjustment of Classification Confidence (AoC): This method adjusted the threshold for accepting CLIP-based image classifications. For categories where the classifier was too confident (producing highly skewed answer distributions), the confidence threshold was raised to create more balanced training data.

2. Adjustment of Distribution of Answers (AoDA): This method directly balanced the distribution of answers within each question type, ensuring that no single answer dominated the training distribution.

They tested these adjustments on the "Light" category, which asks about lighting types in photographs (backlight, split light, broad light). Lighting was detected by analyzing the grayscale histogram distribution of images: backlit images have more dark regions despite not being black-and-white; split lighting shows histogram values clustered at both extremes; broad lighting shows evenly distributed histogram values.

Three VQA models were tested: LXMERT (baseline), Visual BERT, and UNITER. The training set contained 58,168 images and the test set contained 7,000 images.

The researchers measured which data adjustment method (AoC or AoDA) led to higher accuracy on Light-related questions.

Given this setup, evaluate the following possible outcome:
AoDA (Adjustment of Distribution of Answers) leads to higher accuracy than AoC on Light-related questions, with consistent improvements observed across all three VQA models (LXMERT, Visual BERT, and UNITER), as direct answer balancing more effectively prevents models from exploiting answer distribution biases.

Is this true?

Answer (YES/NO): NO